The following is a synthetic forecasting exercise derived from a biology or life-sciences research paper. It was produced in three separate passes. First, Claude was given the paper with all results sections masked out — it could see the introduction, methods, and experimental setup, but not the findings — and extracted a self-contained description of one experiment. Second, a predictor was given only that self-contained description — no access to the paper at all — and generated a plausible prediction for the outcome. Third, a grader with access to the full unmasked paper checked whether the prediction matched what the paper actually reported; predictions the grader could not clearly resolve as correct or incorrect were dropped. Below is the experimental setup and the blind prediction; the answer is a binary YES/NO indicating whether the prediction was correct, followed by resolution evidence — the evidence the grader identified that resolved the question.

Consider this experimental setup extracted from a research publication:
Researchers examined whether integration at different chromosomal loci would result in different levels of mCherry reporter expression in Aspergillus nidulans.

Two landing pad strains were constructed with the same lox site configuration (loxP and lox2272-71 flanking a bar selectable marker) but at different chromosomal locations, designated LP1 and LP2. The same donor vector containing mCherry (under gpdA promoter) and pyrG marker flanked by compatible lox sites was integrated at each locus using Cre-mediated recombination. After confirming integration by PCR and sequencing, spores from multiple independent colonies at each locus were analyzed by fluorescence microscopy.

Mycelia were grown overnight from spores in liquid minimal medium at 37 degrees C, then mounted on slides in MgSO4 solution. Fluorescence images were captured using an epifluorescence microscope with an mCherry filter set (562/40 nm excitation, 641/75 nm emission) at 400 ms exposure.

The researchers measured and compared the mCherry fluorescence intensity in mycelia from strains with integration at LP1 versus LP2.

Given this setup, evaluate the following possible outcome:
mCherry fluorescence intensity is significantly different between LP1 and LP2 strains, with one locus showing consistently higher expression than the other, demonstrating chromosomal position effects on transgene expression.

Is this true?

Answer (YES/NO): NO